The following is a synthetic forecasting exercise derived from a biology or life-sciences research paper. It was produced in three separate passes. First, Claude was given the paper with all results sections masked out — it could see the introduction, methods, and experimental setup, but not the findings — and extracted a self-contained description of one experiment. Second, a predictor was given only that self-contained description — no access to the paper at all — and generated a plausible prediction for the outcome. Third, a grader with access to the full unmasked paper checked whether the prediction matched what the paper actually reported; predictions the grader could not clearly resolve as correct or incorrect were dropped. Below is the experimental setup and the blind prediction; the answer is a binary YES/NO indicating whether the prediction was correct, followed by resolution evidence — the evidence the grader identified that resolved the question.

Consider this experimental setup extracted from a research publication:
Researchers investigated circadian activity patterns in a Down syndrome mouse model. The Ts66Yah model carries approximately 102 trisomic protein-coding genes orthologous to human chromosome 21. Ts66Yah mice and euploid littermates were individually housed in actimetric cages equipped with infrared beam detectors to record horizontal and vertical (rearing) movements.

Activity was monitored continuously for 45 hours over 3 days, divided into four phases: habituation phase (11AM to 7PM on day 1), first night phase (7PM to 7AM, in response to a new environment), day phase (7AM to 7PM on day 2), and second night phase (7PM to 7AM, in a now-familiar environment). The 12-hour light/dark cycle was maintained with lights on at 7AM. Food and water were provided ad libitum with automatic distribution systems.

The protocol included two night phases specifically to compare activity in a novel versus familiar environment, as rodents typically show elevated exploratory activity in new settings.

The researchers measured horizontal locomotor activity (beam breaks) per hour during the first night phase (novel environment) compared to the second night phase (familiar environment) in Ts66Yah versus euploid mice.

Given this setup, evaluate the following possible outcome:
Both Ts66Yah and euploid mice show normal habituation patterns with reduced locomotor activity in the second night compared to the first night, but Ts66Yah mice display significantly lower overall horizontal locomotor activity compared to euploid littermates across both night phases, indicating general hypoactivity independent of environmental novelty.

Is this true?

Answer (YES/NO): NO